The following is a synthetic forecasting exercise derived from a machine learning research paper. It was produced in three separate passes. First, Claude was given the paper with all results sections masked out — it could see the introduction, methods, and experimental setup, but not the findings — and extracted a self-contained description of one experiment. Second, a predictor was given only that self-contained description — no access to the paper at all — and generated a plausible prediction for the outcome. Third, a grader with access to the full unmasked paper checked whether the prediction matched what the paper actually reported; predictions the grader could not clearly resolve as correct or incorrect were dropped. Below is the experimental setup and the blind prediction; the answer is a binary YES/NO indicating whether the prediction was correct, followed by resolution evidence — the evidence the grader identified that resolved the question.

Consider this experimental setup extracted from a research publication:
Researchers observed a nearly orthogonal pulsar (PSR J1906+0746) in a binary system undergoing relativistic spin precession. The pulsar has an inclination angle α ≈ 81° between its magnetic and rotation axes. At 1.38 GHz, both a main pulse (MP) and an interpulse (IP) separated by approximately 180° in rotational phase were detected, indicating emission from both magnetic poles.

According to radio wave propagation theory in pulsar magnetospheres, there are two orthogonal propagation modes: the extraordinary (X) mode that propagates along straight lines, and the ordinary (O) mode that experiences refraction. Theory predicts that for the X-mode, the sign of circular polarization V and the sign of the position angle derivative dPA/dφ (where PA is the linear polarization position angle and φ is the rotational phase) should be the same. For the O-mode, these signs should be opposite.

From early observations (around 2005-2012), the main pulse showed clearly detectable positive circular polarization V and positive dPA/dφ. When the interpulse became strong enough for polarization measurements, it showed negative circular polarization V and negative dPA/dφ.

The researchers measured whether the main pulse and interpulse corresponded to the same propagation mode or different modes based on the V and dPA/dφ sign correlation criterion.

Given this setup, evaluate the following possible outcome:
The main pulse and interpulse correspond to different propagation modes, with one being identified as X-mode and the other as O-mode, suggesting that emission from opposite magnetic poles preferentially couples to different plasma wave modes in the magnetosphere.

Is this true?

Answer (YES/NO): NO